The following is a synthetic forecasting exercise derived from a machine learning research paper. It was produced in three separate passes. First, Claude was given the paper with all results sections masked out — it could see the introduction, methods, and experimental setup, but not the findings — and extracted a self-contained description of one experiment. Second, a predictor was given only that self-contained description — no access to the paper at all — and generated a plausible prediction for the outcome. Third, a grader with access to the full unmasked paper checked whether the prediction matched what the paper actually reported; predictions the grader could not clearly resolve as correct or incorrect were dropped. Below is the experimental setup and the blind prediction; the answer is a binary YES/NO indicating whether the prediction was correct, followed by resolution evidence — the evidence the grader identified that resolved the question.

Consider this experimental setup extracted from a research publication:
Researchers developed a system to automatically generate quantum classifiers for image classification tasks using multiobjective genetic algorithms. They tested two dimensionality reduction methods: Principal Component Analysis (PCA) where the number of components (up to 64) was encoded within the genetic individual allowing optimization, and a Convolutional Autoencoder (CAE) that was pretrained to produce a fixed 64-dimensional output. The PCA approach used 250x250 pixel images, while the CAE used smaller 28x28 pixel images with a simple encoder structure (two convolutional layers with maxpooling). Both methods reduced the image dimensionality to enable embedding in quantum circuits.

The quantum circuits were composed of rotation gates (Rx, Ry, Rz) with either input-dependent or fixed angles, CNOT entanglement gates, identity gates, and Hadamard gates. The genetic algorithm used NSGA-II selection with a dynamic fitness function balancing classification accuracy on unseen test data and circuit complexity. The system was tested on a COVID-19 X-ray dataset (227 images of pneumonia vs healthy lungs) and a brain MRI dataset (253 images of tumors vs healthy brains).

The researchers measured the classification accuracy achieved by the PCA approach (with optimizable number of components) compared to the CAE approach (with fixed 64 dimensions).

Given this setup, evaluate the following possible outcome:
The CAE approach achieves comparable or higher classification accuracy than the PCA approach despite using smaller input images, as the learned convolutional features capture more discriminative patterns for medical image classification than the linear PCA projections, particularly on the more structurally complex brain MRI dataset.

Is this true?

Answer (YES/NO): NO